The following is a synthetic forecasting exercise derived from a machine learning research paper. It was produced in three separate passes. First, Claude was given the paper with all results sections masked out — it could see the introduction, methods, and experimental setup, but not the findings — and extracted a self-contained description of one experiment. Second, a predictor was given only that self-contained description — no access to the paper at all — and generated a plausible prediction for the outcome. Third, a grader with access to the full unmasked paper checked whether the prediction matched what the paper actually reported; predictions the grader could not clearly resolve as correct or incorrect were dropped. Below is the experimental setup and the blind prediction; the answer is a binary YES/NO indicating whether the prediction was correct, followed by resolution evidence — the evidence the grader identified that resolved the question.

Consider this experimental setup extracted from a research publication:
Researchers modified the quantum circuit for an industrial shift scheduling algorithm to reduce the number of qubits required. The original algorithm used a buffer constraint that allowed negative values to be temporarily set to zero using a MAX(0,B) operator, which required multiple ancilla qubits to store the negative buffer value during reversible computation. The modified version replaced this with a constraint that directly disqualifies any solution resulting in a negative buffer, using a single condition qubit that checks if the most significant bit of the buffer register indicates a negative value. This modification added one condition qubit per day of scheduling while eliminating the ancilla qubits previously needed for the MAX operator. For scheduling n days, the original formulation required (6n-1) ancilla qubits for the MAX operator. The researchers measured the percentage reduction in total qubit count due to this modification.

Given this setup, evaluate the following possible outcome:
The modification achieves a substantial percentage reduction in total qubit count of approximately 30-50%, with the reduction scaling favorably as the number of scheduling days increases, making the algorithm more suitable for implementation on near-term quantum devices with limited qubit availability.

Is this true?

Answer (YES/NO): YES